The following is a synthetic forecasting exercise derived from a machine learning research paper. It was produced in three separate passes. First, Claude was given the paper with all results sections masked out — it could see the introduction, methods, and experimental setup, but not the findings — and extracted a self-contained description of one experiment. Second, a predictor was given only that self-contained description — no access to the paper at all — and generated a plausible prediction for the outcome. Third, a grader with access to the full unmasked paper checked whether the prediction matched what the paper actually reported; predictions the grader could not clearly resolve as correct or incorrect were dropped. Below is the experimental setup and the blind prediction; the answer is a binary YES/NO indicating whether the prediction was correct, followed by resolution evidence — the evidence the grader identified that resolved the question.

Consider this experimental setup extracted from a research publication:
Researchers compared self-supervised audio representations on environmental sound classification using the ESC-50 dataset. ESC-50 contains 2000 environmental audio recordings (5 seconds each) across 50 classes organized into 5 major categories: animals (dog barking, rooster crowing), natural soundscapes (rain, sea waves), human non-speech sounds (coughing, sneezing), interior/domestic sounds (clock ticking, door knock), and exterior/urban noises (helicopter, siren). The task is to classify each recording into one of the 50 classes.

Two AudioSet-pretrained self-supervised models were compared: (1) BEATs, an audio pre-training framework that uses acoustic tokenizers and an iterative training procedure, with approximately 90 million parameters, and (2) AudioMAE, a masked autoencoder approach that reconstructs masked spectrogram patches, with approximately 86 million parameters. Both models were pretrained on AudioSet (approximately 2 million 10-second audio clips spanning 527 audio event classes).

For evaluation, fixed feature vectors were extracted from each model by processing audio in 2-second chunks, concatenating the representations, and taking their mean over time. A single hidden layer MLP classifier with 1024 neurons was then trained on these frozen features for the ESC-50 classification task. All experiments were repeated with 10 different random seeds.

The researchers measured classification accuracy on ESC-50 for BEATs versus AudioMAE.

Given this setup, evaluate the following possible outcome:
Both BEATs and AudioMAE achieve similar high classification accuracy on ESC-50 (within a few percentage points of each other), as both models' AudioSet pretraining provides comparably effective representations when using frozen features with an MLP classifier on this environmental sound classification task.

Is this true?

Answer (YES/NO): NO